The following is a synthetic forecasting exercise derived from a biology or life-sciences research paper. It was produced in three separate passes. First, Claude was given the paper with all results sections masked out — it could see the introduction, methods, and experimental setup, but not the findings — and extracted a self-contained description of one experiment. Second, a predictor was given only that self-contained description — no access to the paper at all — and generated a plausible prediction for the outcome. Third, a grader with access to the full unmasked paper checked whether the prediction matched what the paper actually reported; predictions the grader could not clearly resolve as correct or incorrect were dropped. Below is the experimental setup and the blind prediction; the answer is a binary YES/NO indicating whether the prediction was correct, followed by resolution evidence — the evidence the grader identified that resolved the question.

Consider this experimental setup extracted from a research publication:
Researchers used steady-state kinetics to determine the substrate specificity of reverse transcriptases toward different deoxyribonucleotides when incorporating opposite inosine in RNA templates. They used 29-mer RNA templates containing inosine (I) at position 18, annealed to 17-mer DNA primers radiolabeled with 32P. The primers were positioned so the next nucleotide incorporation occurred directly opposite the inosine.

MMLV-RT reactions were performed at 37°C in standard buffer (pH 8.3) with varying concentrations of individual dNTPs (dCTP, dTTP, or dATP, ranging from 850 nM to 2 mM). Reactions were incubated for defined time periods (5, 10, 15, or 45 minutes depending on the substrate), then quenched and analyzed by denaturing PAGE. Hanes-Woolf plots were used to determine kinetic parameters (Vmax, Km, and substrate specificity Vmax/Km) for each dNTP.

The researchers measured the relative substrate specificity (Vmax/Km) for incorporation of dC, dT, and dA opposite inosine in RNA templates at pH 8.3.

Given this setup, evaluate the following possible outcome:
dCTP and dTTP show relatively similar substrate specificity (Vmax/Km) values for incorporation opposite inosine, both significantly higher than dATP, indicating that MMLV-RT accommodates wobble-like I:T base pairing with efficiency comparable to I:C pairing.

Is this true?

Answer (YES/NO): NO